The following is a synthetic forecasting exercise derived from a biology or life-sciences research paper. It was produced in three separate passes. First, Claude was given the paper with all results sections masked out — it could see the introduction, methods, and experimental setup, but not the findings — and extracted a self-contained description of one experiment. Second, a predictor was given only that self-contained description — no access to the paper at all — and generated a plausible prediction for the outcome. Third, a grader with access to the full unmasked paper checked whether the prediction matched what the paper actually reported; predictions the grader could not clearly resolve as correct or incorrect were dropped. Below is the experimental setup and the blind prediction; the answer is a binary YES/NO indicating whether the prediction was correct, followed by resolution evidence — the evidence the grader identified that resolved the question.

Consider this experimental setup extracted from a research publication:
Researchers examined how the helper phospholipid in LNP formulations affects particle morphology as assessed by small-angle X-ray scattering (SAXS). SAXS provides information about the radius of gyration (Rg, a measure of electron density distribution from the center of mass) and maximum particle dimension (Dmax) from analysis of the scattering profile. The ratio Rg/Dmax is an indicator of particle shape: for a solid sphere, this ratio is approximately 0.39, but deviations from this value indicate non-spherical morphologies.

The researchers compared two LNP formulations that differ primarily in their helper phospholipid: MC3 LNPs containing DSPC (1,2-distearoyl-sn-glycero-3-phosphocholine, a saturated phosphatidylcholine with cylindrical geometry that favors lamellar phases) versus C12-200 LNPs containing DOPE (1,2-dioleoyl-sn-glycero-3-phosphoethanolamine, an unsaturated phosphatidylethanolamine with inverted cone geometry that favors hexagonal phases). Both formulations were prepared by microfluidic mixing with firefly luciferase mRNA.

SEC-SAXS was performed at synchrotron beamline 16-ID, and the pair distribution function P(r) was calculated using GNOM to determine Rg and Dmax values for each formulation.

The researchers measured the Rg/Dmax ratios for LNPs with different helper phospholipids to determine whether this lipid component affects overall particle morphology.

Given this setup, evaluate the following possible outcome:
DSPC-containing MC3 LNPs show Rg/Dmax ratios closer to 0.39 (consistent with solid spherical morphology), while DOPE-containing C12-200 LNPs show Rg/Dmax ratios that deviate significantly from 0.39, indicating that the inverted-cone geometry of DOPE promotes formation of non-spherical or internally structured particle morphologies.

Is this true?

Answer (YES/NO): NO